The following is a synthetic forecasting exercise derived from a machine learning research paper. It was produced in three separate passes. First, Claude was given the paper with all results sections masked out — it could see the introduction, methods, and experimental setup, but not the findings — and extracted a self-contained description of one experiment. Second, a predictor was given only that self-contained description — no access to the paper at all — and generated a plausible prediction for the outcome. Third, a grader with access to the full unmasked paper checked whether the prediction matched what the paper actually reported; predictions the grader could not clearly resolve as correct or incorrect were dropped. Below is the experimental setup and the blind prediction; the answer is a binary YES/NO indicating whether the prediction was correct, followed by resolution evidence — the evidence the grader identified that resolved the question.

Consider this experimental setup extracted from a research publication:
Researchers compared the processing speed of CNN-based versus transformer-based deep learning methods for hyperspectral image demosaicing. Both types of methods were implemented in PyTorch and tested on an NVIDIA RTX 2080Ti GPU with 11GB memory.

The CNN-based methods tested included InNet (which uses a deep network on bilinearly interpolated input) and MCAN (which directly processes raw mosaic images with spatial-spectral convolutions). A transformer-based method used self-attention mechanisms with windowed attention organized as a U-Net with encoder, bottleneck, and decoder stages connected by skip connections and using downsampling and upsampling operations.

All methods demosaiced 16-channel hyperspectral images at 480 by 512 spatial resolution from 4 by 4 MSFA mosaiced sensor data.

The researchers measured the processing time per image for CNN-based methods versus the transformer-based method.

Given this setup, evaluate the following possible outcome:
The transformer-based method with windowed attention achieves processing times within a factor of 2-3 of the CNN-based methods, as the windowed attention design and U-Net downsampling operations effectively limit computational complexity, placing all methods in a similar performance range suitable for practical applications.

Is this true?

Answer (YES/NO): NO